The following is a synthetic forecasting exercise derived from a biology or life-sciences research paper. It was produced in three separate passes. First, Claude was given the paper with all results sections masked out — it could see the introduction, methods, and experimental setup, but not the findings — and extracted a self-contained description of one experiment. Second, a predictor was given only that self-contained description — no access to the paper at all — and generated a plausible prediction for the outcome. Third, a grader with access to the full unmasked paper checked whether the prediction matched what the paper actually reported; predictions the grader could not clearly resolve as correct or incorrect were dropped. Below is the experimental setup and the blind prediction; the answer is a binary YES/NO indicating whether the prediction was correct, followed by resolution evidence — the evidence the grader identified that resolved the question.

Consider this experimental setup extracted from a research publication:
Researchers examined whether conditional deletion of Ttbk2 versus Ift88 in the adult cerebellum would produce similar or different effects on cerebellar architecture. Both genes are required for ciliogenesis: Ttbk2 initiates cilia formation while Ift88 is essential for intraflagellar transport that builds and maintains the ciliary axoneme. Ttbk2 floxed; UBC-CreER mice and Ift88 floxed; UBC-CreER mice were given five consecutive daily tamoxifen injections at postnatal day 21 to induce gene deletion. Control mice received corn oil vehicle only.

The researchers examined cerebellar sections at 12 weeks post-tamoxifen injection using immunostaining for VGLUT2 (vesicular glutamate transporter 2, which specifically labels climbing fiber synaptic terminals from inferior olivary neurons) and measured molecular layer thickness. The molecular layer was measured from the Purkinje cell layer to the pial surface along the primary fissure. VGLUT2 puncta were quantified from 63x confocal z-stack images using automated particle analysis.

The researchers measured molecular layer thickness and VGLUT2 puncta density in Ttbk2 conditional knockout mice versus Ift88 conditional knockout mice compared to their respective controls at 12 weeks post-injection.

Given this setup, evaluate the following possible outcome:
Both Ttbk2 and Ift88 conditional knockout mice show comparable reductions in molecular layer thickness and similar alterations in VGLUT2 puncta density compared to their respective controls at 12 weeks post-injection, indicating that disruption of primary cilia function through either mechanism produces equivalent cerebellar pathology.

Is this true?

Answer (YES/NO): NO